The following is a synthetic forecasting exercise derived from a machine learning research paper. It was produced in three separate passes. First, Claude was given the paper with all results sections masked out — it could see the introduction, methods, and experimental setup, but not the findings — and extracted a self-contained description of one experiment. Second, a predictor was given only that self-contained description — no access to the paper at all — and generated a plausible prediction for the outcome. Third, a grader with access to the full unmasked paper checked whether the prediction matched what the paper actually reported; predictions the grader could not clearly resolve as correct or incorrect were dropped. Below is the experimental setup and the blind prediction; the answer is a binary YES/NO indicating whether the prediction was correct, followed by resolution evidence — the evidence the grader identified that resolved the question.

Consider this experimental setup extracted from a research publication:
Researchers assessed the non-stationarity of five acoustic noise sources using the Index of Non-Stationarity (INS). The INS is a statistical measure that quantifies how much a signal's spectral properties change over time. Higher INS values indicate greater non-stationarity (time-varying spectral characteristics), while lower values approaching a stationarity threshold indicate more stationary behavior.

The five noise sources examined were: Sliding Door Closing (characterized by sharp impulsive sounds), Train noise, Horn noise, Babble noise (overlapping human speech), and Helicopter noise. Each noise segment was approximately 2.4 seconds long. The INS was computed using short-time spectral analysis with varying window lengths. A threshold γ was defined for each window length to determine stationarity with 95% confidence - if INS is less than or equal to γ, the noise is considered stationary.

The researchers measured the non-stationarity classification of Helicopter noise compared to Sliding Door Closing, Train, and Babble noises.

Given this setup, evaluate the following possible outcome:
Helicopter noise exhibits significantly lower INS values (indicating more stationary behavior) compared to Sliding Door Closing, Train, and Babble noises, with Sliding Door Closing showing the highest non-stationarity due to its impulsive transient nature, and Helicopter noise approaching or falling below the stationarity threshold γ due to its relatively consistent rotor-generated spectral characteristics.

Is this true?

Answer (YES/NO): YES